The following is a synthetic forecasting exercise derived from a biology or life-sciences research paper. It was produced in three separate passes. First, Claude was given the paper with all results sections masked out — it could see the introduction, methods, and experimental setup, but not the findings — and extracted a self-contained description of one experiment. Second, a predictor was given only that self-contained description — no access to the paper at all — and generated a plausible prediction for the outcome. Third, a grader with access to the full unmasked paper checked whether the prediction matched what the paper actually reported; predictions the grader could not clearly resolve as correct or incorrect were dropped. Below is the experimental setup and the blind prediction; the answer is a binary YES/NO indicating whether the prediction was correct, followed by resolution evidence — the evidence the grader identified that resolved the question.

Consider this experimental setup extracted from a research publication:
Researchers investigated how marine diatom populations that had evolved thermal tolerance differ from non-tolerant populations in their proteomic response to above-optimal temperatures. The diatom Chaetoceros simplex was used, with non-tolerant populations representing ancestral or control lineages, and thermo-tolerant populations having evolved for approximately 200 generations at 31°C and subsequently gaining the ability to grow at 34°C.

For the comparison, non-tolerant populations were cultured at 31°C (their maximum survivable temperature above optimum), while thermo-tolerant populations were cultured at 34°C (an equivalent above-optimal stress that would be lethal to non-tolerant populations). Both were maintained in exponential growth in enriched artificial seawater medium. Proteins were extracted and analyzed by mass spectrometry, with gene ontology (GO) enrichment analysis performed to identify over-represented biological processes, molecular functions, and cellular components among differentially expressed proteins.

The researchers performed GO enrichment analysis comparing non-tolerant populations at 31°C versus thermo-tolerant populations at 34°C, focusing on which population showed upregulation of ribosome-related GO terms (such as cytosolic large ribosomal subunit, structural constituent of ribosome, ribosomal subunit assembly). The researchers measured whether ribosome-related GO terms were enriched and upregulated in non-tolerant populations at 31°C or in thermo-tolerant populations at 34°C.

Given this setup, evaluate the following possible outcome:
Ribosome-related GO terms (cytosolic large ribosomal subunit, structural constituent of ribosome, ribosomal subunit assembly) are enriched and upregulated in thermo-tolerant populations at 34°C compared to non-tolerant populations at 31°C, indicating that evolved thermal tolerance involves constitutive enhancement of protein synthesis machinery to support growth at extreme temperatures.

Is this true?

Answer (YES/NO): NO